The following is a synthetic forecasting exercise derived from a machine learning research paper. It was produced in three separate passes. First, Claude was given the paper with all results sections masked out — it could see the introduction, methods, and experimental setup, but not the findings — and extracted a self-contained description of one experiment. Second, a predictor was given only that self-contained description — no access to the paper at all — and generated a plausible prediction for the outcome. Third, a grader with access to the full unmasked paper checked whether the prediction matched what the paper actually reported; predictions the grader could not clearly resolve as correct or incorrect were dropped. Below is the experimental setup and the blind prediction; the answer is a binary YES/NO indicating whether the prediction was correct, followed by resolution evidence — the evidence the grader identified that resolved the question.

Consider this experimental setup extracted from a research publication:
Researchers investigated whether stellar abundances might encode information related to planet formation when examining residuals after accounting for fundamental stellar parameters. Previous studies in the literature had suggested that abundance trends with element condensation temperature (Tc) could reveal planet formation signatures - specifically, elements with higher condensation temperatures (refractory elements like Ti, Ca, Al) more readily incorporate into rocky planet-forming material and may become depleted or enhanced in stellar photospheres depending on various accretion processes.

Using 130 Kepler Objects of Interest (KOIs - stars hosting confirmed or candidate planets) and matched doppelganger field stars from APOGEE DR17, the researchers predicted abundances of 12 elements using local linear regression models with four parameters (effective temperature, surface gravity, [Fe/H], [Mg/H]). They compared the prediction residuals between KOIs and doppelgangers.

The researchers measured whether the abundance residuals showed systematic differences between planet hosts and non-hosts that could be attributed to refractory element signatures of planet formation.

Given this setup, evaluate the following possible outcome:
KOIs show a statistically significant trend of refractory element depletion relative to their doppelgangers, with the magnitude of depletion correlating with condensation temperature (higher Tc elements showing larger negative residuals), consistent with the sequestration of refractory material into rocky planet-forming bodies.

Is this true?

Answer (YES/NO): NO